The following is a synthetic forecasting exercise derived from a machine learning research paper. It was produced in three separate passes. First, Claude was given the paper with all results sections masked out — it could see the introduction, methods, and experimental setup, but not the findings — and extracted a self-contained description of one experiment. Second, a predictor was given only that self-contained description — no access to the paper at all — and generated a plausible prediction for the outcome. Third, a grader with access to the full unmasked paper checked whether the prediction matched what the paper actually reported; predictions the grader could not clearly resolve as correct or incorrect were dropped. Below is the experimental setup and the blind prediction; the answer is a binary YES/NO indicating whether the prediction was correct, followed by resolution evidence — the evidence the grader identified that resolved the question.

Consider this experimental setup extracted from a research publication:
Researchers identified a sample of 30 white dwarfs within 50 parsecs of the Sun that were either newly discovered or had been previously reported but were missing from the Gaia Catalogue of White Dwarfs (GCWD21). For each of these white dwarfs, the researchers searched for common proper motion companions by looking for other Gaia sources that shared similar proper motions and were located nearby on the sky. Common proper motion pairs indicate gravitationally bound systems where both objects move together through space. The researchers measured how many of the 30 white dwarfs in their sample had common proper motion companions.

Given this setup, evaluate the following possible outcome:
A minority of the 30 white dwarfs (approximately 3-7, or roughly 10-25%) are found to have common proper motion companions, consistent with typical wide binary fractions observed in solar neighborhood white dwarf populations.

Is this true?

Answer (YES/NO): NO